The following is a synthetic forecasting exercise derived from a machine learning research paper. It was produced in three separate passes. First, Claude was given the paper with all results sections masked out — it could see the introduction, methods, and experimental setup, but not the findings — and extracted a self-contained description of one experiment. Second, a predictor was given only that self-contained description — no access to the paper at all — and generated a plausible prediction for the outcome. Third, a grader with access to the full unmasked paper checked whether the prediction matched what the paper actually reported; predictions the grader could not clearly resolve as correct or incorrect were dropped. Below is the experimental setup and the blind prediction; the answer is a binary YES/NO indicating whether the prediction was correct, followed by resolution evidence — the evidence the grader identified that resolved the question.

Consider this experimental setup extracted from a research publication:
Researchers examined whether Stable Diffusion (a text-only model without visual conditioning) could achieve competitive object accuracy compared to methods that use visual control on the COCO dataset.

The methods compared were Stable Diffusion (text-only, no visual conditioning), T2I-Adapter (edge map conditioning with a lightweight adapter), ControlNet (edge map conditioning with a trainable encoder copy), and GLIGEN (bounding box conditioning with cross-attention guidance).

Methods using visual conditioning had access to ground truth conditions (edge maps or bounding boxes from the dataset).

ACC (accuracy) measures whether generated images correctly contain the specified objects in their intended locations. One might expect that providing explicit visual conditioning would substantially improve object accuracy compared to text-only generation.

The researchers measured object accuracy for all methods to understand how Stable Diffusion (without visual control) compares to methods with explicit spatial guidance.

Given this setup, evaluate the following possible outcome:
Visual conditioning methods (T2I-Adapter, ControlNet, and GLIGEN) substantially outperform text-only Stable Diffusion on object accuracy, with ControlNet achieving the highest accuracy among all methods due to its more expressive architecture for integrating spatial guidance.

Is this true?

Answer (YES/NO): NO